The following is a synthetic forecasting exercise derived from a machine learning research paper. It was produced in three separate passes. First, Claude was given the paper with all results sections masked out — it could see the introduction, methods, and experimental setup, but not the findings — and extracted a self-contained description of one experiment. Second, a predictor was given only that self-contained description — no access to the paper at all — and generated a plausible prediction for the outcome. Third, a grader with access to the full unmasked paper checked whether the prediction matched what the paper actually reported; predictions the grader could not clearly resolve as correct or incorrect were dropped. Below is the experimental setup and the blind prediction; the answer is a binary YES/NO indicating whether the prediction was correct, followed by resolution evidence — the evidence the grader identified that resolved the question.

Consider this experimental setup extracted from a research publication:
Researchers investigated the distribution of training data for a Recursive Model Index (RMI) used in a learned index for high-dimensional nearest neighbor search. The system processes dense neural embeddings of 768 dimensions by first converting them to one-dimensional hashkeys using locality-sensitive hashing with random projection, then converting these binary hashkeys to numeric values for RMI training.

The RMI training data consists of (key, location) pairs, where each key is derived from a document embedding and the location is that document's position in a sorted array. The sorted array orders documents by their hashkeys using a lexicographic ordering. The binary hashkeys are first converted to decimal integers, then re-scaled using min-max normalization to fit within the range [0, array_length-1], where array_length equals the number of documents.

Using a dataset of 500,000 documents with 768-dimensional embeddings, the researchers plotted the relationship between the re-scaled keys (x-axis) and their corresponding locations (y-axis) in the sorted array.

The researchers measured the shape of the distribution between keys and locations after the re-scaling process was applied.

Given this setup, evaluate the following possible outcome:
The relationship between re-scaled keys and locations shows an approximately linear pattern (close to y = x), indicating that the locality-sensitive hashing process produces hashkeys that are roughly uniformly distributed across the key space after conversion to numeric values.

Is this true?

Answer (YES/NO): YES